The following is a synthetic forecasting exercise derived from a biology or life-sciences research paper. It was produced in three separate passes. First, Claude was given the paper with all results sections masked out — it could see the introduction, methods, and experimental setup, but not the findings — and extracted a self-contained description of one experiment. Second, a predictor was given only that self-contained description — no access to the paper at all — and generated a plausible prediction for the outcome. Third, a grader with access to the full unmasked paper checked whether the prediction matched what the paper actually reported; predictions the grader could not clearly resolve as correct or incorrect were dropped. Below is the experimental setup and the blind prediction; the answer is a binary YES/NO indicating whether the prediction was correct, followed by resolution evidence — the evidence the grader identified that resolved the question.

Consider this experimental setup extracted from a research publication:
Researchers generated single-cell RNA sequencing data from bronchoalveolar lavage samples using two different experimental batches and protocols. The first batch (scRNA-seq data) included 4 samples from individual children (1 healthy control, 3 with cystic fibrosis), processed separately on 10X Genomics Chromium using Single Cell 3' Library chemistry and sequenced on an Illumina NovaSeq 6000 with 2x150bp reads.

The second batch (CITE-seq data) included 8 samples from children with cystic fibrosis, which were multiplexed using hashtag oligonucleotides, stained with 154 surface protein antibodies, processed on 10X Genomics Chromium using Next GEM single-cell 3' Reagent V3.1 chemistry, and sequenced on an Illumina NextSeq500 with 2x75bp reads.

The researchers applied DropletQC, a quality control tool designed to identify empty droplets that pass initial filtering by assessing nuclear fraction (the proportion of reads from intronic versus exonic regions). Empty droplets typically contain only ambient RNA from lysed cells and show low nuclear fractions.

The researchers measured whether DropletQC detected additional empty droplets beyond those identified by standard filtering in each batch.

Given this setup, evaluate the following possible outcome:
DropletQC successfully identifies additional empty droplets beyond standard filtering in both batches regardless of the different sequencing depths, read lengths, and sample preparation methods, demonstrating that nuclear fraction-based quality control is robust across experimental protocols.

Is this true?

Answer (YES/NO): NO